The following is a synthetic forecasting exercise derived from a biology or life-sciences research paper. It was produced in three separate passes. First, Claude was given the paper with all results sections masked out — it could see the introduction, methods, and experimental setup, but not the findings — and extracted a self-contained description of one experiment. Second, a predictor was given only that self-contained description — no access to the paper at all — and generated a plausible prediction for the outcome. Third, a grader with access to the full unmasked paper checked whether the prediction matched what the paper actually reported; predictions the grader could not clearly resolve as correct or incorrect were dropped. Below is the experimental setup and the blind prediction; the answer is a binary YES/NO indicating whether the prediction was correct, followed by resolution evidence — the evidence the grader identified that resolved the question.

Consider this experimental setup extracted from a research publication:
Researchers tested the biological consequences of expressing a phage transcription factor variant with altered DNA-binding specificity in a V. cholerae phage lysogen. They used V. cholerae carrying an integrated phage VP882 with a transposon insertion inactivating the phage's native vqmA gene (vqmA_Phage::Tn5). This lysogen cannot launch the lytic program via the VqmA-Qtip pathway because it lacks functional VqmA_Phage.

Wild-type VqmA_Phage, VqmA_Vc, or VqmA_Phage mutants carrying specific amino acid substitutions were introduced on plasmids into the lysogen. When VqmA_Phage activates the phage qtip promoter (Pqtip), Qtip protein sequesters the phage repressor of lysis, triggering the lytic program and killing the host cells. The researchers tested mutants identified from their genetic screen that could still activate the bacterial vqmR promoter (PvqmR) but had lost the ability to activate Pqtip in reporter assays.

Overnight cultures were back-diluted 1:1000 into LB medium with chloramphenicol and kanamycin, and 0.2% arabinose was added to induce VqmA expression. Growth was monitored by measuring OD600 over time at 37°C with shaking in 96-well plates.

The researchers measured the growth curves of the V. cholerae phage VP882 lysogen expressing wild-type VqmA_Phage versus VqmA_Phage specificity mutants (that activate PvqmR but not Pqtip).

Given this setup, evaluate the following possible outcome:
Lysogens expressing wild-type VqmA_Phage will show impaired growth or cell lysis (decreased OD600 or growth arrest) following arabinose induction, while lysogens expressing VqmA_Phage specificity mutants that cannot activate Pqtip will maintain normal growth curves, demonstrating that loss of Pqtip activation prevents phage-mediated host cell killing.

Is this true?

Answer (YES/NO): YES